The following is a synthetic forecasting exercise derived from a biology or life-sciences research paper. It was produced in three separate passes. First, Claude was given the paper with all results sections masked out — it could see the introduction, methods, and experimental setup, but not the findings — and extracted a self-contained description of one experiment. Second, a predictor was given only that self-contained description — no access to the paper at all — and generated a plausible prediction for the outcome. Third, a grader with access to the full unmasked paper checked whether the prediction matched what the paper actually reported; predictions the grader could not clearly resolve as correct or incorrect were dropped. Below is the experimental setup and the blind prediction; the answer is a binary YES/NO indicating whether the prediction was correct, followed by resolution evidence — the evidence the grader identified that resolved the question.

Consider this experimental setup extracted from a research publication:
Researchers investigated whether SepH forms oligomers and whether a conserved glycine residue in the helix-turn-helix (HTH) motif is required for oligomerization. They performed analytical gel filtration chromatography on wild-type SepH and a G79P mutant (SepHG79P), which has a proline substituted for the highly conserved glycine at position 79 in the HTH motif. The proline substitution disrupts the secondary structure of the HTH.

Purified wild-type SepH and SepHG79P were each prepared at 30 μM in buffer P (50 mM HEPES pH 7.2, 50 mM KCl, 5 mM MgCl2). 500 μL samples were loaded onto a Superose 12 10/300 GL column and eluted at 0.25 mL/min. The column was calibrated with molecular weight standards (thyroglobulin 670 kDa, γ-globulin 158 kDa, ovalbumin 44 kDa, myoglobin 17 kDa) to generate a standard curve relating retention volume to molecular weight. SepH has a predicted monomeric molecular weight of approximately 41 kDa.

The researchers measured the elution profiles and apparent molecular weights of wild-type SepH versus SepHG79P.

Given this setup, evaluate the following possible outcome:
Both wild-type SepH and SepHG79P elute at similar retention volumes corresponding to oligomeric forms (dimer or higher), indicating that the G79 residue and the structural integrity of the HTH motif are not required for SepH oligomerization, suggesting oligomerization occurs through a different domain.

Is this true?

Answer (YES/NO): YES